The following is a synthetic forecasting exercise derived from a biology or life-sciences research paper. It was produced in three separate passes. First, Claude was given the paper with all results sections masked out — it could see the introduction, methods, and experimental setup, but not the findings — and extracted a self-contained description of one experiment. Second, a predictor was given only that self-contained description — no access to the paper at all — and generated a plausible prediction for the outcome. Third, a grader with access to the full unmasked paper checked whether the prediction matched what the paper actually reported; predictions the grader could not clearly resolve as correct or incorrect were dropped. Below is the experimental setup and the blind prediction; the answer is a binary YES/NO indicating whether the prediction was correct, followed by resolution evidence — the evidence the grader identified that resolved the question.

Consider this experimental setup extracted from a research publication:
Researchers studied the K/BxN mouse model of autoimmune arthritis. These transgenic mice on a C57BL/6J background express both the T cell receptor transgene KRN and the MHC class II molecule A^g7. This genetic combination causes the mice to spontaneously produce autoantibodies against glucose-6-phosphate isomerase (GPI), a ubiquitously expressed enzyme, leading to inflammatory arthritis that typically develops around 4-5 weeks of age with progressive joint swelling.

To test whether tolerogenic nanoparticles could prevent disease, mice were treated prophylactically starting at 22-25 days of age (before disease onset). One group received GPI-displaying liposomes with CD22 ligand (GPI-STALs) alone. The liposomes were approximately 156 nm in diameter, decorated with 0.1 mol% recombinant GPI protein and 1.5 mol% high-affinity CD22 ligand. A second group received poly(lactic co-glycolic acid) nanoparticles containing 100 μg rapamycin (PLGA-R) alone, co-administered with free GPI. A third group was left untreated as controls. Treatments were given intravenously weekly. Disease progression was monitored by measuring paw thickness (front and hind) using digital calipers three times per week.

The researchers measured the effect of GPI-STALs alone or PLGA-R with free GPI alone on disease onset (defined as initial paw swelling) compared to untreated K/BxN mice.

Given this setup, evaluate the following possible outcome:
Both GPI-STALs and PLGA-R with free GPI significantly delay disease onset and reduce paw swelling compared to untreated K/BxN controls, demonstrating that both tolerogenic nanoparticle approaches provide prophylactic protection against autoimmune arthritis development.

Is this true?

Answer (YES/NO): NO